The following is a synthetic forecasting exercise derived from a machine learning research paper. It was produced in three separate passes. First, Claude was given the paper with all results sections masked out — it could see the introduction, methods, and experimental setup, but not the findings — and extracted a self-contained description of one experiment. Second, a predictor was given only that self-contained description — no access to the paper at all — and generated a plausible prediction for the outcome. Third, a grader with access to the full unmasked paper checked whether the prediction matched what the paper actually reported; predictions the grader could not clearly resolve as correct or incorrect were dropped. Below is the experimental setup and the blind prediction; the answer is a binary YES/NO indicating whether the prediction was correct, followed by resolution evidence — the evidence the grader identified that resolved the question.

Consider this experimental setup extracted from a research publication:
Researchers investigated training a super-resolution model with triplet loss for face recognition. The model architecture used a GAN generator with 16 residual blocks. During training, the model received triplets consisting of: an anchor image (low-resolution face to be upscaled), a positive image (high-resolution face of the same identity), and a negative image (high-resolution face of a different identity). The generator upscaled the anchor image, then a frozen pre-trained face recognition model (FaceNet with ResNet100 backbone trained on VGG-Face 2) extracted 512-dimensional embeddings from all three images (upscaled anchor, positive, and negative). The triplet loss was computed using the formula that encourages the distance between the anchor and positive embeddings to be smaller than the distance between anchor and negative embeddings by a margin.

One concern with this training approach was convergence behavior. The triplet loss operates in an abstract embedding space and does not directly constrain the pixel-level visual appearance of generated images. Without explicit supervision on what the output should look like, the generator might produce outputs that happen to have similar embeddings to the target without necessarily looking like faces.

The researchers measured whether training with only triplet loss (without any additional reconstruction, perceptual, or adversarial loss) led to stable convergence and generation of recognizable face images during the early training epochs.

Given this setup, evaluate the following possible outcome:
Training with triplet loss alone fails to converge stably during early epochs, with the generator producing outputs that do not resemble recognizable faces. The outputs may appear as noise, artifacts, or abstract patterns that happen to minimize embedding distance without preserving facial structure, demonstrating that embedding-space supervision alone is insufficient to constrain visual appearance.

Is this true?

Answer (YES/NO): YES